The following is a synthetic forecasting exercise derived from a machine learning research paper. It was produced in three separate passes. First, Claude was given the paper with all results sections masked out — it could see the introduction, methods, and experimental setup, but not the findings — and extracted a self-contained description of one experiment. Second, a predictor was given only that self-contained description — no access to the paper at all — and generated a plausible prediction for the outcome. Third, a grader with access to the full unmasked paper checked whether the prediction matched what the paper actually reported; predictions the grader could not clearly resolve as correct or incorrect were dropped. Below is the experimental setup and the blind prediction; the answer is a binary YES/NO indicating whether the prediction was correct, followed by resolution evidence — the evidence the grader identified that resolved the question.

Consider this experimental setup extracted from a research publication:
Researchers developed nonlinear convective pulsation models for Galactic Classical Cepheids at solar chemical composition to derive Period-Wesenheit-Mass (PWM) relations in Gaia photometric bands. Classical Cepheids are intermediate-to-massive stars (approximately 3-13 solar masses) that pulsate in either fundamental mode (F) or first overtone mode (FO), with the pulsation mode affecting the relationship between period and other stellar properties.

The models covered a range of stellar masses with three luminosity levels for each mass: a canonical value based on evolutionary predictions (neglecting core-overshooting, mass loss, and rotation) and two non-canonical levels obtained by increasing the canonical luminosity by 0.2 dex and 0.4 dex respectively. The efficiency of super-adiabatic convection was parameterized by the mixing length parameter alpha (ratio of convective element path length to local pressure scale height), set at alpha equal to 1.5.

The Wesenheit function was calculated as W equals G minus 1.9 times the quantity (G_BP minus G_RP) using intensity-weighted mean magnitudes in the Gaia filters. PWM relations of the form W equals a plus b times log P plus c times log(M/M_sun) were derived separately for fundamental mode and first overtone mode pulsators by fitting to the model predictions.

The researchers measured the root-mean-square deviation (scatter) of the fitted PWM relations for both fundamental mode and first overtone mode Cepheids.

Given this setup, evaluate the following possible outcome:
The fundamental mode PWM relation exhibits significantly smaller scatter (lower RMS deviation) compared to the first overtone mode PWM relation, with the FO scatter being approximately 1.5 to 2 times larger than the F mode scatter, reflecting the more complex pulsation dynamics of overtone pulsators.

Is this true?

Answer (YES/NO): NO